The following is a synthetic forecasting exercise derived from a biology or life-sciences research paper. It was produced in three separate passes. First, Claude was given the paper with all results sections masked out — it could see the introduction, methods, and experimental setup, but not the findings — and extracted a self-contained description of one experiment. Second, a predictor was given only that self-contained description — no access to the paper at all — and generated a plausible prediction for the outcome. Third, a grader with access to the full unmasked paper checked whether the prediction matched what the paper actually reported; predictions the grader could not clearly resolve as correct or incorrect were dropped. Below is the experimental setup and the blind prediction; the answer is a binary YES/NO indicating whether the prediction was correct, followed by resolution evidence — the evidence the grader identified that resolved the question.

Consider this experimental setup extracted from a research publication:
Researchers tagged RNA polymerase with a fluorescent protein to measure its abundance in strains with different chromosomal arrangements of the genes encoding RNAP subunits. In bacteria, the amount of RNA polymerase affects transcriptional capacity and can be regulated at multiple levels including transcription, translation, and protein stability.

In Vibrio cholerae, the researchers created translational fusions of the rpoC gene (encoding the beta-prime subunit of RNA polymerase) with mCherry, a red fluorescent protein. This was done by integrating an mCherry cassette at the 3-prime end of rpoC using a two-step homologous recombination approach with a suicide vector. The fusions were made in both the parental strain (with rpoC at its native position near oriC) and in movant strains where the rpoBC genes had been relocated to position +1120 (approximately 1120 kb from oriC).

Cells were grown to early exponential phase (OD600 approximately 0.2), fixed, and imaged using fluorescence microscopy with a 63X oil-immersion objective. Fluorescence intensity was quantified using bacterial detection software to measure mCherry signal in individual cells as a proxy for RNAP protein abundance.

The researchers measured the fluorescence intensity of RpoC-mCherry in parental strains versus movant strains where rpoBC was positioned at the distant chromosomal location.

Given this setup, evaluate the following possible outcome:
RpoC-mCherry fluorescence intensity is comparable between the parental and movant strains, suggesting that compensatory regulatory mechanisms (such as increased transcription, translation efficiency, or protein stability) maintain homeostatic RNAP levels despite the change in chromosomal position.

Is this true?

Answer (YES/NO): NO